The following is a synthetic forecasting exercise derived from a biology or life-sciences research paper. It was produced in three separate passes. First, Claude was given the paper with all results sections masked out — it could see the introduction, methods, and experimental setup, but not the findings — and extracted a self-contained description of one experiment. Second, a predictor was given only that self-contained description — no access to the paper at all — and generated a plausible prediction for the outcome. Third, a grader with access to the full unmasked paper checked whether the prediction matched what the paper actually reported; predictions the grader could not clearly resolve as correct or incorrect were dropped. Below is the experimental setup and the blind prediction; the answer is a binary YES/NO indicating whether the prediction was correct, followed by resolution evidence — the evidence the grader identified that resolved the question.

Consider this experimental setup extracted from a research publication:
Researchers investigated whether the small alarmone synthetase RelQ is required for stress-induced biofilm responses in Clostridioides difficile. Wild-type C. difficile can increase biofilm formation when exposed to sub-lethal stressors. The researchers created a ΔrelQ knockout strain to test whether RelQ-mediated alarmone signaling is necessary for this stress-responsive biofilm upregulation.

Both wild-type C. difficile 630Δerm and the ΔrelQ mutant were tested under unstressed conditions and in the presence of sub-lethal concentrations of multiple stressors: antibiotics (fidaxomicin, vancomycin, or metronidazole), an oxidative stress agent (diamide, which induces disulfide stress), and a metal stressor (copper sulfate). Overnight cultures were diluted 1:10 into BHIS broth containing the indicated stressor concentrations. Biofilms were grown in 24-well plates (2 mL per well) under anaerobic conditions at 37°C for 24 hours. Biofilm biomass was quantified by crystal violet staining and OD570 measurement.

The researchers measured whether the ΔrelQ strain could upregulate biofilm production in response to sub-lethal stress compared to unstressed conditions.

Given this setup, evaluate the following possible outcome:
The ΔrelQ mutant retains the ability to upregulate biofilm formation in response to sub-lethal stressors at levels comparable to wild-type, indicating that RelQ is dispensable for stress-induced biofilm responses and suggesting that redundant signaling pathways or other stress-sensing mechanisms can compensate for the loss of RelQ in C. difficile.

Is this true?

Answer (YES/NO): NO